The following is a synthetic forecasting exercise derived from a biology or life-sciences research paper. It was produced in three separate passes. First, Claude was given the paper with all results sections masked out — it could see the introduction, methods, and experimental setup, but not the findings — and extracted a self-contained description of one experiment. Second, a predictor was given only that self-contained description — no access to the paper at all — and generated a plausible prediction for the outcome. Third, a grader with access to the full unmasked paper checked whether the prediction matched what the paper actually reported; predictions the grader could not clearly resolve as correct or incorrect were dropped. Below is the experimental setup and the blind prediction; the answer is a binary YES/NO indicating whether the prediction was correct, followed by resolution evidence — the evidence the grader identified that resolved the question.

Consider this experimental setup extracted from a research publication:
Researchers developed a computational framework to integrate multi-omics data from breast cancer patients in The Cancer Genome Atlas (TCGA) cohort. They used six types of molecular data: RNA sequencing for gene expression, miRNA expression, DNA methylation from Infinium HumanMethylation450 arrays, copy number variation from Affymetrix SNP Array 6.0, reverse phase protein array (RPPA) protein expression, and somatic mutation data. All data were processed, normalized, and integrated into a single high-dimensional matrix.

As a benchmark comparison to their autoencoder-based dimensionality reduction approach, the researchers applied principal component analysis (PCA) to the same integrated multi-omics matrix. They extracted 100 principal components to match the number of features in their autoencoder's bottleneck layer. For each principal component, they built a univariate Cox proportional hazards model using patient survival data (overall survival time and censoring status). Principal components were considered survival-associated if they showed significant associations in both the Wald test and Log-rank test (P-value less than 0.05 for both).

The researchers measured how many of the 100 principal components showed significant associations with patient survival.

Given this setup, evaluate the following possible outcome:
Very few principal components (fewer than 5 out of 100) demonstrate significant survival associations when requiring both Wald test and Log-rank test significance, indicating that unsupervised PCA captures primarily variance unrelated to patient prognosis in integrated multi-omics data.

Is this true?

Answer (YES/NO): NO